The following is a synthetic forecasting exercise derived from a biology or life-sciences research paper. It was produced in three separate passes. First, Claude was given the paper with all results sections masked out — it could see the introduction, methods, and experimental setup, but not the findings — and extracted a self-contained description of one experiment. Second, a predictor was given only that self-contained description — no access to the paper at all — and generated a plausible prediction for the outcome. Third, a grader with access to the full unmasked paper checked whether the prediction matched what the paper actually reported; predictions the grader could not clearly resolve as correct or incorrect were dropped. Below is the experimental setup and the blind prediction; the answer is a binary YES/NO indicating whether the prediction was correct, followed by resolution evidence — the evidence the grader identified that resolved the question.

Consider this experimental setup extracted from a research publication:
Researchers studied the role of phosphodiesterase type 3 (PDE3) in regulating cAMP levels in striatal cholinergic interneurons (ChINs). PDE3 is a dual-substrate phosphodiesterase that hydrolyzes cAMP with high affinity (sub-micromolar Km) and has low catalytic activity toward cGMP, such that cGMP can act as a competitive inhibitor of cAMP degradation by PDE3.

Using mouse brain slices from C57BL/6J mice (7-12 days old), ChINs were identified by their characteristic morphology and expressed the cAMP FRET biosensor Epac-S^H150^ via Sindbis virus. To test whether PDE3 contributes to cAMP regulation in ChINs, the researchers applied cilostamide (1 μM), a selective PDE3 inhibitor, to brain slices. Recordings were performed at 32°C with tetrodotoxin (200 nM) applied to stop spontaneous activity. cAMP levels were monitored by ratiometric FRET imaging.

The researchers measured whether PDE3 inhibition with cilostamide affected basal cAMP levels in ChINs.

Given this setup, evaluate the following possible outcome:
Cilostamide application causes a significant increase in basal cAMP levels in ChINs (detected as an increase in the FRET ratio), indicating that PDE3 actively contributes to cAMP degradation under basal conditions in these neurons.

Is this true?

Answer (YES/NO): NO